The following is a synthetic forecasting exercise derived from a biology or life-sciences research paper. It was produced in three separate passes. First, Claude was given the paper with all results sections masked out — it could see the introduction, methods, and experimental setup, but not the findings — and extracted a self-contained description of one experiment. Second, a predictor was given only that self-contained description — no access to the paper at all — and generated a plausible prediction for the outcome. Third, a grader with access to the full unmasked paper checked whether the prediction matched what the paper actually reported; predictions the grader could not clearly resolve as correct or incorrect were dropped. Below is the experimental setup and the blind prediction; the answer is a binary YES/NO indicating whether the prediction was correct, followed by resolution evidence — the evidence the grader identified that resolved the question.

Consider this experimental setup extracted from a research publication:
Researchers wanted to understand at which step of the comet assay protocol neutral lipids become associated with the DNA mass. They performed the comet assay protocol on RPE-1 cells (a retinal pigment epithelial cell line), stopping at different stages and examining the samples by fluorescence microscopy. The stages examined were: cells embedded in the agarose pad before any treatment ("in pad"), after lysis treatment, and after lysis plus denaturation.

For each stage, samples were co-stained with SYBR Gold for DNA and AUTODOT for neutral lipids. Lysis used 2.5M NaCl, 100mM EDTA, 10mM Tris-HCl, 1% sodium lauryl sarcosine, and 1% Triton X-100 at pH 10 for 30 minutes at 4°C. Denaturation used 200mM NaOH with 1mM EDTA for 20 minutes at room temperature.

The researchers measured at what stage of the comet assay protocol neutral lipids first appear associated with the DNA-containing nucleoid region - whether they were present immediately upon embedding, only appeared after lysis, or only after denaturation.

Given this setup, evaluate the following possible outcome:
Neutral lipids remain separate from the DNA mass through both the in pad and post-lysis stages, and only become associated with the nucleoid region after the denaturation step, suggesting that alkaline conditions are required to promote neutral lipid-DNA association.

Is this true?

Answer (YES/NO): NO